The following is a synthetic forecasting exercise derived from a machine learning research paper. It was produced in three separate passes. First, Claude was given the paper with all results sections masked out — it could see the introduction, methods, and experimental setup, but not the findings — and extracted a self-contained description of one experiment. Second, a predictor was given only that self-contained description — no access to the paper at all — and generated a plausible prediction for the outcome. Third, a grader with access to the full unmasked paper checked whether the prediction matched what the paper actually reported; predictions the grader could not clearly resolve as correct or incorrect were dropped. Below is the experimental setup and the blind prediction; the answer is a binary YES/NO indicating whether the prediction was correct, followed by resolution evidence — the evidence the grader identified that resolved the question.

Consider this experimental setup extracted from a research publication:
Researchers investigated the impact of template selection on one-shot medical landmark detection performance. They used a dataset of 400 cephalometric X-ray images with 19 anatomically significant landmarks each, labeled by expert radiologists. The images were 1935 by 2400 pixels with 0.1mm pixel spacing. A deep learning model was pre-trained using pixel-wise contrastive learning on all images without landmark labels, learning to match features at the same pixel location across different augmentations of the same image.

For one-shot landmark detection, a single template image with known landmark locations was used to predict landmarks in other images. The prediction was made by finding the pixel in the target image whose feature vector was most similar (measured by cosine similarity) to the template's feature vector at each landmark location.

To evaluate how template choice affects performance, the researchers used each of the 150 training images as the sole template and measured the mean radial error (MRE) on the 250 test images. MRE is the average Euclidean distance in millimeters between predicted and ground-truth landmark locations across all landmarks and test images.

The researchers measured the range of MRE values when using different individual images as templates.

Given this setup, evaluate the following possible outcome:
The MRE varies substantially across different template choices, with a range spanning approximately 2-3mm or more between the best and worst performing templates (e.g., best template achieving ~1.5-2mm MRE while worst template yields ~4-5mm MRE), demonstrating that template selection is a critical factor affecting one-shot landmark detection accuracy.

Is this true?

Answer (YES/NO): NO